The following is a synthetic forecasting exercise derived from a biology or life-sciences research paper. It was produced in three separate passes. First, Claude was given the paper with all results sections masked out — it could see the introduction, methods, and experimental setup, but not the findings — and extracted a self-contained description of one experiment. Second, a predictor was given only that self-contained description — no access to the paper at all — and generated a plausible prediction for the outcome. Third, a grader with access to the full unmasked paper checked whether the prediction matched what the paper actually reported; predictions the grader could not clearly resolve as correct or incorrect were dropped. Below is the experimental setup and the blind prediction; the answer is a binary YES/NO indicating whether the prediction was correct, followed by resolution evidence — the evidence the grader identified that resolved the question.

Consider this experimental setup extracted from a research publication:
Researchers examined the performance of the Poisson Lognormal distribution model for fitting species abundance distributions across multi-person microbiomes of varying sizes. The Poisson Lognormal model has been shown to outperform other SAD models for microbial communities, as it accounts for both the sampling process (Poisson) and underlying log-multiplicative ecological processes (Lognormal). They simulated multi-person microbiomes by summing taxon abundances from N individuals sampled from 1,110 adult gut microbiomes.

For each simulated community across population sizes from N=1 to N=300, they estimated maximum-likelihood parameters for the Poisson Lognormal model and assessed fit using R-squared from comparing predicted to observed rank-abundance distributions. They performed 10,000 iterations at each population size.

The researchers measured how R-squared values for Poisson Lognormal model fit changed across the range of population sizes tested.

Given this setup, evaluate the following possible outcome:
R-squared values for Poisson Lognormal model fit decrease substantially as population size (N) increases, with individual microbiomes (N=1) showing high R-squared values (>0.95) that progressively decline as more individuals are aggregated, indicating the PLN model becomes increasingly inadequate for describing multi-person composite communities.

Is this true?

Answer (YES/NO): NO